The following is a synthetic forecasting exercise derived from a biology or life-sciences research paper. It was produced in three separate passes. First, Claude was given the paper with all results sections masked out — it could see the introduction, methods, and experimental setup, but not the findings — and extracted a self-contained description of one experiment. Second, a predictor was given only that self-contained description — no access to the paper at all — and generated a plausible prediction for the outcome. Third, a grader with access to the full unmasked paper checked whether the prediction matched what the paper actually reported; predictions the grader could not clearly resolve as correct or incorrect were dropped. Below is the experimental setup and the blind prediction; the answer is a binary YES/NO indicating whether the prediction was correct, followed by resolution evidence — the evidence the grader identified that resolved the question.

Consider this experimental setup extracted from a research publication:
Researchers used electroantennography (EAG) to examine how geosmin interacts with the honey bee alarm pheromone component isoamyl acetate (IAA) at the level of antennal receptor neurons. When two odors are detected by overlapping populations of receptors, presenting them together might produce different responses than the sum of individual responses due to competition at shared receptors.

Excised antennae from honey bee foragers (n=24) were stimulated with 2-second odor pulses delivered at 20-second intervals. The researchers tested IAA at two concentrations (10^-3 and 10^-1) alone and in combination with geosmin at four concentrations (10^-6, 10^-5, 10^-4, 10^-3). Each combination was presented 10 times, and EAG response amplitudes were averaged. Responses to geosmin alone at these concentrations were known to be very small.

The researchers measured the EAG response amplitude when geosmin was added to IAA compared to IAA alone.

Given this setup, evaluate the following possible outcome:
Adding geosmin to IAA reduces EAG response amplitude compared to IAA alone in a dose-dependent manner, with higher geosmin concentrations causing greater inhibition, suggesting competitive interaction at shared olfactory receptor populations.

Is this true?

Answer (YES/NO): NO